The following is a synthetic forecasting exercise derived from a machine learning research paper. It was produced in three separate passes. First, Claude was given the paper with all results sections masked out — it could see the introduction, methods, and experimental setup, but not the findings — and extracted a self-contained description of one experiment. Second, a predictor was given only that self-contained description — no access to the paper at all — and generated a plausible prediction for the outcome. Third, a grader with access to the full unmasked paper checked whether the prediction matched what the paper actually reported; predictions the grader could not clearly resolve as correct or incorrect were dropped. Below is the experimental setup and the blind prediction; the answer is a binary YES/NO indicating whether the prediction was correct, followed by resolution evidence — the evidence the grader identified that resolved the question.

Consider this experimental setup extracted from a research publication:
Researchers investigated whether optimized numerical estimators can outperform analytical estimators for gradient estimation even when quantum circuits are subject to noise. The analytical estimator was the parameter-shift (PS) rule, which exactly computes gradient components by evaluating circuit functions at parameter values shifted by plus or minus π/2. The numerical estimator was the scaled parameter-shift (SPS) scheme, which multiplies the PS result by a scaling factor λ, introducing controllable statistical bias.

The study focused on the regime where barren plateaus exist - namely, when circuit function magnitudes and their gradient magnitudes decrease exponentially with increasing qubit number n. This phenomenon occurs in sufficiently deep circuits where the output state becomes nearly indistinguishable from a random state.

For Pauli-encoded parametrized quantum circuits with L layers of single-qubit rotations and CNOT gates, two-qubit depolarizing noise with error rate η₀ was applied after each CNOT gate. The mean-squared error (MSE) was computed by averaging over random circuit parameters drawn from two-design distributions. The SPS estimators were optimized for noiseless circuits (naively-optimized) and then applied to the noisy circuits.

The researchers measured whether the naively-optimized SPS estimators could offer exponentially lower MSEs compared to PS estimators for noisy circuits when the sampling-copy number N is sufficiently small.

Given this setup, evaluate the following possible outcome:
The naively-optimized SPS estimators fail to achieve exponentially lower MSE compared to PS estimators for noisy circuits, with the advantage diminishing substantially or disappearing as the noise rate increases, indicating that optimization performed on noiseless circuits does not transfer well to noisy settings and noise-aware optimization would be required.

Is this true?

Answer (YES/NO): NO